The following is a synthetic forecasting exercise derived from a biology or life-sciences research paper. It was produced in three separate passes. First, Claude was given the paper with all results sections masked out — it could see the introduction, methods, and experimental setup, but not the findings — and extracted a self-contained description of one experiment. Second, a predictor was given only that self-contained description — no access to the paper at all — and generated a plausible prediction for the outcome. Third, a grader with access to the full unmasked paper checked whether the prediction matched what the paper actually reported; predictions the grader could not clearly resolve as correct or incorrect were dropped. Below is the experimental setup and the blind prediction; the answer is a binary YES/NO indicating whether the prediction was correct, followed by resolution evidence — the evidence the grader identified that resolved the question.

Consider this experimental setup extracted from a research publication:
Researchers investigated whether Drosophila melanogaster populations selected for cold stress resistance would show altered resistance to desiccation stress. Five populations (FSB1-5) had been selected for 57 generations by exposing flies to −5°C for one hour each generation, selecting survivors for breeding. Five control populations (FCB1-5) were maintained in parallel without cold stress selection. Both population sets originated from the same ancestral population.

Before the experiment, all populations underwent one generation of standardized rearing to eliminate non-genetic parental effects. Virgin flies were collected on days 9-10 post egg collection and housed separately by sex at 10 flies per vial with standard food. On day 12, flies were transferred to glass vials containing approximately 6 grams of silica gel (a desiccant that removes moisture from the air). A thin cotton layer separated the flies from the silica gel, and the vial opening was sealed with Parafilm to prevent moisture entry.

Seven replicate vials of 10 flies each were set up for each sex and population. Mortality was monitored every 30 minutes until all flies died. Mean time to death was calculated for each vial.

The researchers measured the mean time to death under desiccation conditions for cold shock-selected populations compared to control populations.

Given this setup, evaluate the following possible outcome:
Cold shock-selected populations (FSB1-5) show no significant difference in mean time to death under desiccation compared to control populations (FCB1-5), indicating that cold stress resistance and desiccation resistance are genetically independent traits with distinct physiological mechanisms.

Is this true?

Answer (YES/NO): NO